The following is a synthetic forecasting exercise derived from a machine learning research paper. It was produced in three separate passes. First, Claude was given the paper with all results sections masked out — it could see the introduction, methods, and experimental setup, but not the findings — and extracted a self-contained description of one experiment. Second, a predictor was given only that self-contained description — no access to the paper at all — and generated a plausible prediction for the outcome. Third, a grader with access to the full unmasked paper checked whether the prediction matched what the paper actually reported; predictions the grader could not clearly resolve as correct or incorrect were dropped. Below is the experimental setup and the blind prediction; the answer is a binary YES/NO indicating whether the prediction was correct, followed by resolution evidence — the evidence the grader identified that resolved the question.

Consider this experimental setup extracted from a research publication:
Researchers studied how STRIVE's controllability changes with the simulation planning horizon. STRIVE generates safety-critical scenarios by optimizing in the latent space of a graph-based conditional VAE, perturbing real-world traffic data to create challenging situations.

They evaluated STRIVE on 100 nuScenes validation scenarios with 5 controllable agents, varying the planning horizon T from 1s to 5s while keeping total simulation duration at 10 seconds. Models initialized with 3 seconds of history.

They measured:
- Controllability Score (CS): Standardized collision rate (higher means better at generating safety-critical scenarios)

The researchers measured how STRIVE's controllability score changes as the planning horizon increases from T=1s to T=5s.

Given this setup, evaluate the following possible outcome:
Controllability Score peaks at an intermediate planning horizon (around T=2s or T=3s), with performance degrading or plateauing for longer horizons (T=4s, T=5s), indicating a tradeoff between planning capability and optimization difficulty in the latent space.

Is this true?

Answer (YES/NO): NO